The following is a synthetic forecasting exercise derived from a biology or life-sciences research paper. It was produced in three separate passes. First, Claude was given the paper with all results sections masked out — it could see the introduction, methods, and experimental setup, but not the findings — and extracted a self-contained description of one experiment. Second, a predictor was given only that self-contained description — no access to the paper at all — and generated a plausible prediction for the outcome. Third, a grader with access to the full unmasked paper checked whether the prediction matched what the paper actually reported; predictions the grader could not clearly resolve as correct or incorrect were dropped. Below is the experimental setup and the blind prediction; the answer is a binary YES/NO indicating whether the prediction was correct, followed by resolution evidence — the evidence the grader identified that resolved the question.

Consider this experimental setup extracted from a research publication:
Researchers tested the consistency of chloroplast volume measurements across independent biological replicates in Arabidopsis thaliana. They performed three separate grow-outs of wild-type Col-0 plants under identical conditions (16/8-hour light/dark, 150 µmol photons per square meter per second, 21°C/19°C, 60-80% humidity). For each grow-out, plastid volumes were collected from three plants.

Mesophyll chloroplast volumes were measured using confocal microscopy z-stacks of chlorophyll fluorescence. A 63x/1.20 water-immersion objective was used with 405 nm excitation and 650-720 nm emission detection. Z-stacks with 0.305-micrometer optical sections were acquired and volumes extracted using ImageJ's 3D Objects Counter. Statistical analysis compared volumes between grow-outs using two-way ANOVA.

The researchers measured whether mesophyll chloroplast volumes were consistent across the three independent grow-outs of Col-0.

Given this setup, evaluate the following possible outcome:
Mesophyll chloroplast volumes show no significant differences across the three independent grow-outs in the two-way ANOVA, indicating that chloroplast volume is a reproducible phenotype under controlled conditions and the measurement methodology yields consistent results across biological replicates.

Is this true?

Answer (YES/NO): YES